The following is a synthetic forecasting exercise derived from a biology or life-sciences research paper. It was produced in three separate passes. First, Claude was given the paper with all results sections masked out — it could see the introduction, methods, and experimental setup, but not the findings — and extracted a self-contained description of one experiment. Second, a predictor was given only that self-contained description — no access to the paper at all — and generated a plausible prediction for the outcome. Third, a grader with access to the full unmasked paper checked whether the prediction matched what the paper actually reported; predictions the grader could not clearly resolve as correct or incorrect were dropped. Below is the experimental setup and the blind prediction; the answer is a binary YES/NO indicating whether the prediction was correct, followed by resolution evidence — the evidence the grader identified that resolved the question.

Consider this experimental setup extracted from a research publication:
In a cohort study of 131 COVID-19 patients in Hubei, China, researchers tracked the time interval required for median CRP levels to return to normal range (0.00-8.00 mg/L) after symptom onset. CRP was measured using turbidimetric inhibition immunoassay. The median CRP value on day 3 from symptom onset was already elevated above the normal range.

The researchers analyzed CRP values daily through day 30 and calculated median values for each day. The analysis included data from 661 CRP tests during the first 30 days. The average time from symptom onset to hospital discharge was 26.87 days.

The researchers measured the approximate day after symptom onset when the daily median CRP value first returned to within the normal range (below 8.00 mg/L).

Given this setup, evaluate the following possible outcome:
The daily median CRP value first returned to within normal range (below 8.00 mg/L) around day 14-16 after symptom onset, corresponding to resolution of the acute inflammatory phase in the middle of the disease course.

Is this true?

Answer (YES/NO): NO